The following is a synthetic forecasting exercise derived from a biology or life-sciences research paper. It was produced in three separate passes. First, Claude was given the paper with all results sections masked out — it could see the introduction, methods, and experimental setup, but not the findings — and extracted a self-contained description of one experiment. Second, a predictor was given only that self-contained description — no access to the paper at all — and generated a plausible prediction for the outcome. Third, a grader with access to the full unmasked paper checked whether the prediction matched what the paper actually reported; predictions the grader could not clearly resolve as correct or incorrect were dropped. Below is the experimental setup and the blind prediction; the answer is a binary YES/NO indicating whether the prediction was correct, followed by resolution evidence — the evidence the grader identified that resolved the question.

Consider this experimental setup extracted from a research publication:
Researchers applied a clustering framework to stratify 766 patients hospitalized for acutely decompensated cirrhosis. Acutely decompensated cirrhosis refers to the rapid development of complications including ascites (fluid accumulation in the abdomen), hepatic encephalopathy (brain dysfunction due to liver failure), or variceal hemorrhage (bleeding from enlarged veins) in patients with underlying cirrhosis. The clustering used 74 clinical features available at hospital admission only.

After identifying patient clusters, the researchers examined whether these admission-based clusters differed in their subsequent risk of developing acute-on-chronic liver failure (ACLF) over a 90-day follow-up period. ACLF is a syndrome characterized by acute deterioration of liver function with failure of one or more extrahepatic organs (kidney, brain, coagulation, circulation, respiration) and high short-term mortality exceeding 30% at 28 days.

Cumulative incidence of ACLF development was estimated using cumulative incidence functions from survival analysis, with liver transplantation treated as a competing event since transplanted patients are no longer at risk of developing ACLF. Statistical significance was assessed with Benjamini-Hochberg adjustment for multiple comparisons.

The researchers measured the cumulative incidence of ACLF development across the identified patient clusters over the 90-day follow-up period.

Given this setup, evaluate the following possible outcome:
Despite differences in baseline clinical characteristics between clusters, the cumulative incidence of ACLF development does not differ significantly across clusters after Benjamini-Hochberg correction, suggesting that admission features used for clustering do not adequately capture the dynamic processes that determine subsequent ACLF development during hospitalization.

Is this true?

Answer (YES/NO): NO